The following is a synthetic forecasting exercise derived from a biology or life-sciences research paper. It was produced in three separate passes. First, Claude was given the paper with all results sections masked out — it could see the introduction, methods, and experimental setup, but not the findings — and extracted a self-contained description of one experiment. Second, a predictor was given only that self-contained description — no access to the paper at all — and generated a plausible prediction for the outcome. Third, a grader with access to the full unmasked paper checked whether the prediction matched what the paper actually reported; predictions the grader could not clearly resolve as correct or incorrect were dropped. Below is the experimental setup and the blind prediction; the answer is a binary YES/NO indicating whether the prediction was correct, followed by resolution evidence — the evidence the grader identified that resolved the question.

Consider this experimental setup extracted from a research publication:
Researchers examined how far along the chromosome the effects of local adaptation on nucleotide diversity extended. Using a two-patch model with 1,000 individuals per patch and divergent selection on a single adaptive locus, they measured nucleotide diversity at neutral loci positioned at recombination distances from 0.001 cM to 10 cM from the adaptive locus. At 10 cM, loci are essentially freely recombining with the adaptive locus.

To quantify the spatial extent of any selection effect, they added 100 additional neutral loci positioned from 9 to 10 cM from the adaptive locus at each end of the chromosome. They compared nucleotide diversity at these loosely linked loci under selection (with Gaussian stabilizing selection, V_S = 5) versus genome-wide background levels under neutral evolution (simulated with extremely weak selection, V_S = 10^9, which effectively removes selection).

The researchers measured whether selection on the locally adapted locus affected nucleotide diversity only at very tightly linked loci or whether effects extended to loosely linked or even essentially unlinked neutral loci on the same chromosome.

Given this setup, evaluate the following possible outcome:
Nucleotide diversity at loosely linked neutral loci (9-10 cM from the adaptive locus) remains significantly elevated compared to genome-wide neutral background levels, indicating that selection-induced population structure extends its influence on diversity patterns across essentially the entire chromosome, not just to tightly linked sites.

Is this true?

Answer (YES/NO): NO